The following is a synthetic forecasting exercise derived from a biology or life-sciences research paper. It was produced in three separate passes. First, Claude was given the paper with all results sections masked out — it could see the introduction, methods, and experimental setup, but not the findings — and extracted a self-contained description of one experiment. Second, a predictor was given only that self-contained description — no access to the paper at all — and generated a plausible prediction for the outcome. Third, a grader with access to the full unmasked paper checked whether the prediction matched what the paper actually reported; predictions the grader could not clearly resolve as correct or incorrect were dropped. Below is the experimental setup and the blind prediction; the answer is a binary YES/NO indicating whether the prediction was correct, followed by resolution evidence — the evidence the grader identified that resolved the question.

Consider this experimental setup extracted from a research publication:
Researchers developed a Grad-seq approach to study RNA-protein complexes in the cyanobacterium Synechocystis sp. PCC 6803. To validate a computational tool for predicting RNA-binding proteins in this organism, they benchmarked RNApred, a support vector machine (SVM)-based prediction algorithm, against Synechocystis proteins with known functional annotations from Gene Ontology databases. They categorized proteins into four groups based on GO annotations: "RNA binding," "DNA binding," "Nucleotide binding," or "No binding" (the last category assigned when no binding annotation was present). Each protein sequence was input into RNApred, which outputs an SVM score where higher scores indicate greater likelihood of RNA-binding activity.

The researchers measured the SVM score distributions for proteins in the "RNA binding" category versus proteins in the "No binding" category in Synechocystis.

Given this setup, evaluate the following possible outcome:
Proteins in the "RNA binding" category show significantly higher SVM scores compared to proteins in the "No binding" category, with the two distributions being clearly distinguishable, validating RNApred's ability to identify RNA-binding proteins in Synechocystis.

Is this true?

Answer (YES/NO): YES